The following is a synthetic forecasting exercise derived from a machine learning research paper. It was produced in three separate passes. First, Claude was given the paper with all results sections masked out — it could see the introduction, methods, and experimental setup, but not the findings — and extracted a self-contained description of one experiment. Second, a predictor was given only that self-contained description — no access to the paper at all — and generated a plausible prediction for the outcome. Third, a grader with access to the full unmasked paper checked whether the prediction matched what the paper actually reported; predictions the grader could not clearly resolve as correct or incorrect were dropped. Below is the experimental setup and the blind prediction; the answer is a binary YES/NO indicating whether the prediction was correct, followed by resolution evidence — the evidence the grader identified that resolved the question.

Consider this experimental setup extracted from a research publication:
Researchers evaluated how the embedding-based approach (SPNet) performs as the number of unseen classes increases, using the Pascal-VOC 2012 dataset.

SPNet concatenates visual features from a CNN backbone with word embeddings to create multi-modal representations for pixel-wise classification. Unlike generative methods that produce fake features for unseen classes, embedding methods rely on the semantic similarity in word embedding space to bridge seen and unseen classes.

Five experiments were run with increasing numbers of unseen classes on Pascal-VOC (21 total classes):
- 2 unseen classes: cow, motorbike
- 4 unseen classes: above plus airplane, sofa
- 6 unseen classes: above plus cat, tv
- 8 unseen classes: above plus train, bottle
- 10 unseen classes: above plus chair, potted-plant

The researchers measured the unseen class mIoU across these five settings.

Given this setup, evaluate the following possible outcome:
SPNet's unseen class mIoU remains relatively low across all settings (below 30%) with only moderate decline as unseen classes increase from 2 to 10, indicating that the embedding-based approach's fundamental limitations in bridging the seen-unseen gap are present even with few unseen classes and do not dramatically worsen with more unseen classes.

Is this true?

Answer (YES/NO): NO